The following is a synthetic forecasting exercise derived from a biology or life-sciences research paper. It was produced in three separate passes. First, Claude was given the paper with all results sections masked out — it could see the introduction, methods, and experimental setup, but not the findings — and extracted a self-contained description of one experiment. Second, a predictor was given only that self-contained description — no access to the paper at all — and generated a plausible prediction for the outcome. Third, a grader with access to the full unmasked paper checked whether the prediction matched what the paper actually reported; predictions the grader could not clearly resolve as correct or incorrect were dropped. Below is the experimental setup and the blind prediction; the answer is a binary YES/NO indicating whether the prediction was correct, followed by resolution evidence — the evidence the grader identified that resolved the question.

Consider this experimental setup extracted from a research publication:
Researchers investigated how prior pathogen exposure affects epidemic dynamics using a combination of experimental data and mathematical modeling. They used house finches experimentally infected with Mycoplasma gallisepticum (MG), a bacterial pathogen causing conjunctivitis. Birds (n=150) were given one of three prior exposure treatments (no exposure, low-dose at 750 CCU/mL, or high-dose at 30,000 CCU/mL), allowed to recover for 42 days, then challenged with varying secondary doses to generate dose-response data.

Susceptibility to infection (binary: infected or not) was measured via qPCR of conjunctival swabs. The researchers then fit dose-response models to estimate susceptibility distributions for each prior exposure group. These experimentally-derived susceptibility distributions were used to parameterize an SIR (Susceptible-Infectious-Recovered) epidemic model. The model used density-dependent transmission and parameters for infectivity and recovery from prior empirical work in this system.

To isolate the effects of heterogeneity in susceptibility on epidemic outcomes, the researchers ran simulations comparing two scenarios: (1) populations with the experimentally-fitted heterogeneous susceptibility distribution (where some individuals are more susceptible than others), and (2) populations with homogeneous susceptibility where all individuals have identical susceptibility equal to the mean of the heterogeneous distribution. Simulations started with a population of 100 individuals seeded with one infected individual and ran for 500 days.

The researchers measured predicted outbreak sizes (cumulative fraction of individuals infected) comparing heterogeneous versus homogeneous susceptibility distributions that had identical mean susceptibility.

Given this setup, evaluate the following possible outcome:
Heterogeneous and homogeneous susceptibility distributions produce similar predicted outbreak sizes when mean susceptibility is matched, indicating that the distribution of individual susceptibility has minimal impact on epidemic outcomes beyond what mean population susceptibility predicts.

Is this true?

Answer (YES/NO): NO